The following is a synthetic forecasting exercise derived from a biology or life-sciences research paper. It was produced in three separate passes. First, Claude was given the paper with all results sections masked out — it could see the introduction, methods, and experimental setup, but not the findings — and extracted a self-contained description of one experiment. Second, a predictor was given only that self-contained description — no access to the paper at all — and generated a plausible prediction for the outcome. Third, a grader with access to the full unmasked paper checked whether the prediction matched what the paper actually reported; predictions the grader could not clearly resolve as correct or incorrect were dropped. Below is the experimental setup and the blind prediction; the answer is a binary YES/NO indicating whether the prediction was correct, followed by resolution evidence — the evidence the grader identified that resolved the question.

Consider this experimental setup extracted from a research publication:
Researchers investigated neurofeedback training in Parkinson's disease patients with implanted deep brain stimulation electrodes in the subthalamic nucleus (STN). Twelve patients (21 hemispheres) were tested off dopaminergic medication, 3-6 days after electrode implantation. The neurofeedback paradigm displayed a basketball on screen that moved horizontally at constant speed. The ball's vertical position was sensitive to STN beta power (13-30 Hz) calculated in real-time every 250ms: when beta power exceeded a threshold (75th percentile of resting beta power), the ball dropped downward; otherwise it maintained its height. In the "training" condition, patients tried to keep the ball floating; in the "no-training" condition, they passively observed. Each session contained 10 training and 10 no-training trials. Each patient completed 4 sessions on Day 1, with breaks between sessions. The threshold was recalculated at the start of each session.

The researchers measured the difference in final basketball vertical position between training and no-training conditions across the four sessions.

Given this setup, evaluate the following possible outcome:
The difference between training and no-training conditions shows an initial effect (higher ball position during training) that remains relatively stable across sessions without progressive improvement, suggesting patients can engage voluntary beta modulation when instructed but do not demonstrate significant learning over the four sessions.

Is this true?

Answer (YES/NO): NO